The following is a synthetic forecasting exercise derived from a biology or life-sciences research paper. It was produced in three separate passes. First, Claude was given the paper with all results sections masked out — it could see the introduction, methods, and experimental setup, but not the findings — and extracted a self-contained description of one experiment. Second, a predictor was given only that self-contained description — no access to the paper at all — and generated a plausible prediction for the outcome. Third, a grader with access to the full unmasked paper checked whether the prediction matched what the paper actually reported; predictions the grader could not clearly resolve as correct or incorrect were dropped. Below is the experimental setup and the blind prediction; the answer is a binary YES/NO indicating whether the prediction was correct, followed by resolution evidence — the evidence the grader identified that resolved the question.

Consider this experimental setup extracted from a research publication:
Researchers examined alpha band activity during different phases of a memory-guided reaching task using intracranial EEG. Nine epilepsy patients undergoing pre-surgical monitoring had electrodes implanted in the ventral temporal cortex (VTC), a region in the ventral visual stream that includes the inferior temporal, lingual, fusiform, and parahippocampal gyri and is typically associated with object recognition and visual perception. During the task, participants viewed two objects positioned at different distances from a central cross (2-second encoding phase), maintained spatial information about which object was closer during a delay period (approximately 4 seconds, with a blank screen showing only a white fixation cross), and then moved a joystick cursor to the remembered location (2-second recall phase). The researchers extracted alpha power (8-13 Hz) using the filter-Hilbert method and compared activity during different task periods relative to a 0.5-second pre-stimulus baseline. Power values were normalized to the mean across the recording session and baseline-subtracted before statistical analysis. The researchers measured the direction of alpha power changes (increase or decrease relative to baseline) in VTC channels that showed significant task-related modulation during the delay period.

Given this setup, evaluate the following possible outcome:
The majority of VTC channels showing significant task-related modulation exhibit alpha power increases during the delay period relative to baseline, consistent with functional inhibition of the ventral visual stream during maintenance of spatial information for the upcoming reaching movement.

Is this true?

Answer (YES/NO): YES